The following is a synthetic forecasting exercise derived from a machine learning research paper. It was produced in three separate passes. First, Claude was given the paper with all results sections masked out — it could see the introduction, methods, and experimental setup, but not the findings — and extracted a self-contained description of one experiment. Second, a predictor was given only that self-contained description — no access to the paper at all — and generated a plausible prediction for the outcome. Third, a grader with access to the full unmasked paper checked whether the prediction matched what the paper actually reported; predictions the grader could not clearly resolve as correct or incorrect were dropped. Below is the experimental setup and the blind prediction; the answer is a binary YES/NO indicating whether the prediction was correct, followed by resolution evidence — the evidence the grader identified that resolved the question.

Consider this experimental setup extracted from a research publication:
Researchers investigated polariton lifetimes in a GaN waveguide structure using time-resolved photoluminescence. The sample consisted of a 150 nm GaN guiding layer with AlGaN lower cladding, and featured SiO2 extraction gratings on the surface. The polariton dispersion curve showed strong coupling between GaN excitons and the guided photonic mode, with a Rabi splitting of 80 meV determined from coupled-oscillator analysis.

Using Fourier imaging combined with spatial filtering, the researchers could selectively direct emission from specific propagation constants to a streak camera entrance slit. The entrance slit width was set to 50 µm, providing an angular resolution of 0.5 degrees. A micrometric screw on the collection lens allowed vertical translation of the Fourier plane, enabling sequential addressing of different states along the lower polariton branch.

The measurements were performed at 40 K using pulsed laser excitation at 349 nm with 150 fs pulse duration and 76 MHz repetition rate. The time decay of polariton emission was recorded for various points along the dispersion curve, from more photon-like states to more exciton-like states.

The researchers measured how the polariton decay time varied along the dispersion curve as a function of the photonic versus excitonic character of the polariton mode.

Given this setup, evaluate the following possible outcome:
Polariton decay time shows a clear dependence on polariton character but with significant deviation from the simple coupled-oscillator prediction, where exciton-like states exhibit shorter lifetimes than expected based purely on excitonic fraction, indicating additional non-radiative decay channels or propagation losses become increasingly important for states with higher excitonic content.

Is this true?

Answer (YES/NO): NO